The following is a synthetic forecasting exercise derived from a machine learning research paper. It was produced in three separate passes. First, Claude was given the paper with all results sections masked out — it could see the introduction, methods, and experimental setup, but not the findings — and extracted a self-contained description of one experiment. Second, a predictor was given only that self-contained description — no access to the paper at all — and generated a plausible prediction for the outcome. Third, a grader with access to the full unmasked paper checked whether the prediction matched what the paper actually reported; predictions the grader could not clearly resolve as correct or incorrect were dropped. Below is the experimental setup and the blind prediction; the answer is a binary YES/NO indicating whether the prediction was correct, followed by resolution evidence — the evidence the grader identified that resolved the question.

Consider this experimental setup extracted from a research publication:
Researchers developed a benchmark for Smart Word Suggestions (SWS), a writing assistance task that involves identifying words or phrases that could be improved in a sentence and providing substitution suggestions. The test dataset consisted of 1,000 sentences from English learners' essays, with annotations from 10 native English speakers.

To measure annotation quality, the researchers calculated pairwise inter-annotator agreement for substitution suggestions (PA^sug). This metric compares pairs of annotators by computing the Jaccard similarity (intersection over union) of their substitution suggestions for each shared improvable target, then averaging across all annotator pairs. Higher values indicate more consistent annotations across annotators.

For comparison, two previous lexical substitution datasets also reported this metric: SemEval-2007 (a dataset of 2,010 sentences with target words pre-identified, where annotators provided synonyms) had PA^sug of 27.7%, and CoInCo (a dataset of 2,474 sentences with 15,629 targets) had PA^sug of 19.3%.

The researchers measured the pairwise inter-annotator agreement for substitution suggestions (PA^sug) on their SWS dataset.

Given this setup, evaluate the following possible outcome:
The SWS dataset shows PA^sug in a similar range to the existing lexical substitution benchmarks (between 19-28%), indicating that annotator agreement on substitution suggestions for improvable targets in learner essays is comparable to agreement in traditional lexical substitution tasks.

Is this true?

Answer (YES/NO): NO